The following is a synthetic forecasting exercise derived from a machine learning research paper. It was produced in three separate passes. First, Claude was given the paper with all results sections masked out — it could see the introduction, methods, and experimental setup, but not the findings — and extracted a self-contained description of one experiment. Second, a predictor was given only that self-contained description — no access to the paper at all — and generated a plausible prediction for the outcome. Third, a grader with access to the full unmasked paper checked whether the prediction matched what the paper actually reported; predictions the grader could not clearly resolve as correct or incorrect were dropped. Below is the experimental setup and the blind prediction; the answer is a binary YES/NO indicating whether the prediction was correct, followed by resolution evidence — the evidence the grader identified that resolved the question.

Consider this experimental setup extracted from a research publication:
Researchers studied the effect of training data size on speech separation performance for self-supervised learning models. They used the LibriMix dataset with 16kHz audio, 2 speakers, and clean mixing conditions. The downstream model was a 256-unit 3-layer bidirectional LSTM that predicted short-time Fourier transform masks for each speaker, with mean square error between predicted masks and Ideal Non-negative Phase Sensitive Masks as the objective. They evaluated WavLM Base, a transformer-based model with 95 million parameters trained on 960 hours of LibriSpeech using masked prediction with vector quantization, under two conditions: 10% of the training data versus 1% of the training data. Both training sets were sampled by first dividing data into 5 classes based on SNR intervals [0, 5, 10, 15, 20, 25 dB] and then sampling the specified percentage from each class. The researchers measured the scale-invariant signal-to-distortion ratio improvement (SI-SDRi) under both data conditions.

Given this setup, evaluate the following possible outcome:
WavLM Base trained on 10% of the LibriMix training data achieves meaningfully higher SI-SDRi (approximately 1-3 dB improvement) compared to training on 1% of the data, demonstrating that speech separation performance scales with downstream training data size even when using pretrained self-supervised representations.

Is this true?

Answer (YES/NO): NO